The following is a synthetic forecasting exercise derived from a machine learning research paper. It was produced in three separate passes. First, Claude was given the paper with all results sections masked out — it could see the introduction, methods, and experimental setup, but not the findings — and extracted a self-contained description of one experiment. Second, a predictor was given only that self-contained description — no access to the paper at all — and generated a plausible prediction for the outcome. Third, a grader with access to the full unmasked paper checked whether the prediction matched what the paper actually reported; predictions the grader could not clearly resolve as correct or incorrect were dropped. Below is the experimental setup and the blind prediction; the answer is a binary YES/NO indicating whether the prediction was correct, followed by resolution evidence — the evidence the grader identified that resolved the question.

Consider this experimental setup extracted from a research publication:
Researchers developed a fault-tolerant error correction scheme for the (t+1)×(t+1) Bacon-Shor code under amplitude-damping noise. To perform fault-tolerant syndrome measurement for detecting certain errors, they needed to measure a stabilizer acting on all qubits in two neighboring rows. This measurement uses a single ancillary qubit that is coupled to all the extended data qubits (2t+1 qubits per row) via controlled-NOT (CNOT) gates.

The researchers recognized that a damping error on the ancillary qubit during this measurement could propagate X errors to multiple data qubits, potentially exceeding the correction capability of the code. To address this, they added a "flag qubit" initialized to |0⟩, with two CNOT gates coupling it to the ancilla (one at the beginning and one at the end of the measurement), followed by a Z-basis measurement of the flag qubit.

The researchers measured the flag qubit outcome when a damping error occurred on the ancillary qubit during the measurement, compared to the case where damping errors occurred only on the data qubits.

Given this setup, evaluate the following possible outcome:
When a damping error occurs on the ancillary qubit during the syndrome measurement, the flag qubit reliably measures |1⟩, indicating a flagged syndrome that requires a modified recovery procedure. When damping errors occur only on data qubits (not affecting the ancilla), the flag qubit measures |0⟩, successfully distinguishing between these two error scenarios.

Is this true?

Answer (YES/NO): YES